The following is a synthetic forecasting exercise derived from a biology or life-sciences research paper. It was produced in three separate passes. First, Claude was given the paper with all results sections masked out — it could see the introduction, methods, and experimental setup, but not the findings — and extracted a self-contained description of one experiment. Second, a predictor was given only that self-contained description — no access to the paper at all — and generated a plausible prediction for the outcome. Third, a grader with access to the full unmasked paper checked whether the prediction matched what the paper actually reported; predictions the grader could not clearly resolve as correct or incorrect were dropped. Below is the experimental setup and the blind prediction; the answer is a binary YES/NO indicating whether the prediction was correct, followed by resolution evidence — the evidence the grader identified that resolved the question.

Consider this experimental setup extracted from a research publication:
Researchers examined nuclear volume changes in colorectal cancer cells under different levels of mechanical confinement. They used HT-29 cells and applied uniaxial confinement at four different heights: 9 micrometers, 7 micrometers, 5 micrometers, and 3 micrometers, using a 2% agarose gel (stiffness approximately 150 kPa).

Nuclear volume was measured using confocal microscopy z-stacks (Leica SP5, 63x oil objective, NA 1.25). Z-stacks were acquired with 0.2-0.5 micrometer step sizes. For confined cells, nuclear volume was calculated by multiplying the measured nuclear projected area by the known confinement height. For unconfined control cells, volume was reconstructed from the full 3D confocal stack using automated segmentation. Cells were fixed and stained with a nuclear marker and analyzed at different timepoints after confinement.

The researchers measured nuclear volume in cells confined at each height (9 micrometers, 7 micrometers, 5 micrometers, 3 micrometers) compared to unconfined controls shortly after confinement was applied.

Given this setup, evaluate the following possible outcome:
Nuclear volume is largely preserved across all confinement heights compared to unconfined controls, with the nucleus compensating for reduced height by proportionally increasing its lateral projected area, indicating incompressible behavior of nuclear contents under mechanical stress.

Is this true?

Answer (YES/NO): YES